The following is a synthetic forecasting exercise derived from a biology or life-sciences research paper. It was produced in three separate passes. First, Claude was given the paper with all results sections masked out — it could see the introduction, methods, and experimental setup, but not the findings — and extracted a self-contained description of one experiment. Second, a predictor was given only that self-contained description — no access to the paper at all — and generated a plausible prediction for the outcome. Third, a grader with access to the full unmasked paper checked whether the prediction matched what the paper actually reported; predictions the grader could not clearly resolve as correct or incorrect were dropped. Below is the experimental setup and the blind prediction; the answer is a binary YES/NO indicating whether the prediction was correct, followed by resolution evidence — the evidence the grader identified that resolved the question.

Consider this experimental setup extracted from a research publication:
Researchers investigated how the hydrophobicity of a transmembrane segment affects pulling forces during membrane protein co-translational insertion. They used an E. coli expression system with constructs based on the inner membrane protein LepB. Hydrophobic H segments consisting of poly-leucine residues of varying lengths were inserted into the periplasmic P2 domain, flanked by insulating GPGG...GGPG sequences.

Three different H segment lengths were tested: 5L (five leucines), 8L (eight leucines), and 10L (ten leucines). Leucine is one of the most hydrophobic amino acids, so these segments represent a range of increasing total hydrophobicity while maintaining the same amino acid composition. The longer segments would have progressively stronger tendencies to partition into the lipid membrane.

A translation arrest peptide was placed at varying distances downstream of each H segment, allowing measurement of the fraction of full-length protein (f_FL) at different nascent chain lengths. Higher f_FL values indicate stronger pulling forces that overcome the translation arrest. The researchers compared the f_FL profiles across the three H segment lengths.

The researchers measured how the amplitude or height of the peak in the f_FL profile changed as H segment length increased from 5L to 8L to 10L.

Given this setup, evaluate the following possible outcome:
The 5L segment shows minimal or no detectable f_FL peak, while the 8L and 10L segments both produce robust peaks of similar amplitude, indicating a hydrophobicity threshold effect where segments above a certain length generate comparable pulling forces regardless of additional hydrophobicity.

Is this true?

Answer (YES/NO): NO